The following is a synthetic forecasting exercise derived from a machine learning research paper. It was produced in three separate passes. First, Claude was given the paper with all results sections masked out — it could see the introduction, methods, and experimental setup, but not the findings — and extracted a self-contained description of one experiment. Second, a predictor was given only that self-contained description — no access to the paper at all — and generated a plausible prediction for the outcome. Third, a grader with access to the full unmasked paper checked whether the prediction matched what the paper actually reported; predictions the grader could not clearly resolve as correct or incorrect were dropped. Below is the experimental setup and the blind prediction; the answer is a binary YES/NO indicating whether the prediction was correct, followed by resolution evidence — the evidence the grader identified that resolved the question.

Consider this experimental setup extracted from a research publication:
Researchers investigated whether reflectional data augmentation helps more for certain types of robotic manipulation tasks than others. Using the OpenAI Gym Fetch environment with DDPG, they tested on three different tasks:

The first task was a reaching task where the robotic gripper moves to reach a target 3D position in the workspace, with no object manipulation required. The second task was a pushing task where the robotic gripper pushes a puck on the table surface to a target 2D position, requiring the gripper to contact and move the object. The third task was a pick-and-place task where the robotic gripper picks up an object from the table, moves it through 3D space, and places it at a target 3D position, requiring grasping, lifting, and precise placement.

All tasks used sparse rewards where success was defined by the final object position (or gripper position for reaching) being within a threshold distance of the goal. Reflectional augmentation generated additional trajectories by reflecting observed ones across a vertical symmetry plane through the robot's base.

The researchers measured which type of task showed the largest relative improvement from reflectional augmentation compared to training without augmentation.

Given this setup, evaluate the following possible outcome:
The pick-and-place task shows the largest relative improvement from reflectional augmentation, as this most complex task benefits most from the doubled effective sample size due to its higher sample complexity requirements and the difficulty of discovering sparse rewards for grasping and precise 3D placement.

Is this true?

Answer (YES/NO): NO